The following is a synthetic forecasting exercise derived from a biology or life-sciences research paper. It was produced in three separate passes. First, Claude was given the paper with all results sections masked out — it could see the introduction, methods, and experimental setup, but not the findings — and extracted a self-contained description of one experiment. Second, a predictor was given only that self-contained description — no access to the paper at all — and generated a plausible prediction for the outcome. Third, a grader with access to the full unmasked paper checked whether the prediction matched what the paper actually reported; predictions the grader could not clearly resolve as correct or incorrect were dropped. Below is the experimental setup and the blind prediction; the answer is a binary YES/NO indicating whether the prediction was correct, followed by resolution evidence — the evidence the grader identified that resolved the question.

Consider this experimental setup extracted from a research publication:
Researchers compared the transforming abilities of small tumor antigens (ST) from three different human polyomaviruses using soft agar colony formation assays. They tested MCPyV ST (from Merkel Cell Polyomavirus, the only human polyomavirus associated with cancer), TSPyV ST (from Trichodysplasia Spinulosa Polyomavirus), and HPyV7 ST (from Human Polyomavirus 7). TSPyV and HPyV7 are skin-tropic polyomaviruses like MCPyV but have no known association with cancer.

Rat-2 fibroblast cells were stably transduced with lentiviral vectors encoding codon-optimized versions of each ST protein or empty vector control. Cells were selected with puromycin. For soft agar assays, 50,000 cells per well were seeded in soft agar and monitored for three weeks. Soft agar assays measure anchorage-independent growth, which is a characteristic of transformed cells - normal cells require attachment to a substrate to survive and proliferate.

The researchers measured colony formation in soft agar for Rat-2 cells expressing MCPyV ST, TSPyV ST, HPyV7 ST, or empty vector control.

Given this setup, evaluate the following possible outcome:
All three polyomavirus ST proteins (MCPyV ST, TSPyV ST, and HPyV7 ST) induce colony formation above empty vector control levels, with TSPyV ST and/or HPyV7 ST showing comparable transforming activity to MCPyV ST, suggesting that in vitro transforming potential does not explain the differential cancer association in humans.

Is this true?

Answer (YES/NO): NO